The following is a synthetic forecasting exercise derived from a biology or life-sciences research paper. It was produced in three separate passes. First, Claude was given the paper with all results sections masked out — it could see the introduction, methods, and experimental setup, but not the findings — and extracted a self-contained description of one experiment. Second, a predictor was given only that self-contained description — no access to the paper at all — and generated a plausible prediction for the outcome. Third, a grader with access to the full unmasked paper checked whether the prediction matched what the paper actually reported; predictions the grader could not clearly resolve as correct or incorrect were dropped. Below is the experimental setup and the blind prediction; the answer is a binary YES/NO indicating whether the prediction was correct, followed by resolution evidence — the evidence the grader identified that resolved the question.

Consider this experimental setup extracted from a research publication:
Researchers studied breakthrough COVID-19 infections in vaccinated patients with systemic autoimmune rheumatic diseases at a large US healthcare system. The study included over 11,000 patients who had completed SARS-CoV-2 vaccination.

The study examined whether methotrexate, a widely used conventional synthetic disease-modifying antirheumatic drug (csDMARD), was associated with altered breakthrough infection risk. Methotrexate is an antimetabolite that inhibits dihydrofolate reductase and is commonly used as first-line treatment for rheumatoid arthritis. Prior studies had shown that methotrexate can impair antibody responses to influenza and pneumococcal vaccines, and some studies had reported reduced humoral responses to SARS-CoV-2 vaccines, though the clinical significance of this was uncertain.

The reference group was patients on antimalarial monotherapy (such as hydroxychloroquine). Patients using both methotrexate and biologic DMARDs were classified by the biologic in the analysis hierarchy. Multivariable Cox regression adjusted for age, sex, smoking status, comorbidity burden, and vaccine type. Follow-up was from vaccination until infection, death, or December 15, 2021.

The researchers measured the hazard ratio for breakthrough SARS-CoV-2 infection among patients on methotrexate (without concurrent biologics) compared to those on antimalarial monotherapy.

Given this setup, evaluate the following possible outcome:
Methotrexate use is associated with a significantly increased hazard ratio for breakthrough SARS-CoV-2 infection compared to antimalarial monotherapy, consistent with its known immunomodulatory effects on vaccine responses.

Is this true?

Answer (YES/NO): NO